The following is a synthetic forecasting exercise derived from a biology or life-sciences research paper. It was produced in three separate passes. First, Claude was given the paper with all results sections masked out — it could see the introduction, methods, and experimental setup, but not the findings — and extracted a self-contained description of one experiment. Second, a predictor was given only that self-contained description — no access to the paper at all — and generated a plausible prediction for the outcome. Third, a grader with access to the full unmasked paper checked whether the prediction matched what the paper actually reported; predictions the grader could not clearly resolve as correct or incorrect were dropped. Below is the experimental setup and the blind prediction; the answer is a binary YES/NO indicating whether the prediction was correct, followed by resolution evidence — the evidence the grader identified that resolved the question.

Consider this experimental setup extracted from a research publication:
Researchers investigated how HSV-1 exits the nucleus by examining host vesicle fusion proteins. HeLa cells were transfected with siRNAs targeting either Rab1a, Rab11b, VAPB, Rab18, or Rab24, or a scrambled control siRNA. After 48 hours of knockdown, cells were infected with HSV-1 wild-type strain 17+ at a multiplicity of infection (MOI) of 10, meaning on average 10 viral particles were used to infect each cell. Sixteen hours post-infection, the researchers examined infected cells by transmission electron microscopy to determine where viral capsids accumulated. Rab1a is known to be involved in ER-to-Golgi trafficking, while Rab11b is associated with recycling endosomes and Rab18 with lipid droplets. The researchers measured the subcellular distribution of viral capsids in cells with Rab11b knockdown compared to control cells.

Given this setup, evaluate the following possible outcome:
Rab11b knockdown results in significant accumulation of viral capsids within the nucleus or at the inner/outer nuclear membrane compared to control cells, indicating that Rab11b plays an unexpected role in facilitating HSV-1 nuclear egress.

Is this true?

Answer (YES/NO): YES